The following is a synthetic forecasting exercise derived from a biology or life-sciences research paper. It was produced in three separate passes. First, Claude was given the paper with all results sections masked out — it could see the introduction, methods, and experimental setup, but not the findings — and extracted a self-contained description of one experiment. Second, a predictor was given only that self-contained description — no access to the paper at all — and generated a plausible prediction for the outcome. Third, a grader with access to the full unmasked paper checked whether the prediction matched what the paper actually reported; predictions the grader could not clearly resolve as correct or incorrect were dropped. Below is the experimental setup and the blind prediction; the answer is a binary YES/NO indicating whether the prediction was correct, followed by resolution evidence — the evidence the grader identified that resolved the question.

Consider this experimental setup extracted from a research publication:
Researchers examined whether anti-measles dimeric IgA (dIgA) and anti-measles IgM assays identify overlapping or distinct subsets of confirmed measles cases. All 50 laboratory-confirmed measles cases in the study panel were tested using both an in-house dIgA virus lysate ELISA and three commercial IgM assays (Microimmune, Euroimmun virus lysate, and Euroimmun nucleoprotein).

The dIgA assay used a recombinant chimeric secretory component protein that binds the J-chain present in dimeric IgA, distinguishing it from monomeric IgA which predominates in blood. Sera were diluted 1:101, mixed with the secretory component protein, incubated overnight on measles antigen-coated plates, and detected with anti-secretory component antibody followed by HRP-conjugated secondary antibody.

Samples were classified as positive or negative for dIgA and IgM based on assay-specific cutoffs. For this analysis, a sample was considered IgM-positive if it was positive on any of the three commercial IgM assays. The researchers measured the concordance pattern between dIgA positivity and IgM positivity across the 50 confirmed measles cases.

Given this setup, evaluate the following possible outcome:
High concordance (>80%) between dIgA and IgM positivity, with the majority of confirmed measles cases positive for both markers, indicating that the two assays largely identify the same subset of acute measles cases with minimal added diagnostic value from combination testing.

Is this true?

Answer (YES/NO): NO